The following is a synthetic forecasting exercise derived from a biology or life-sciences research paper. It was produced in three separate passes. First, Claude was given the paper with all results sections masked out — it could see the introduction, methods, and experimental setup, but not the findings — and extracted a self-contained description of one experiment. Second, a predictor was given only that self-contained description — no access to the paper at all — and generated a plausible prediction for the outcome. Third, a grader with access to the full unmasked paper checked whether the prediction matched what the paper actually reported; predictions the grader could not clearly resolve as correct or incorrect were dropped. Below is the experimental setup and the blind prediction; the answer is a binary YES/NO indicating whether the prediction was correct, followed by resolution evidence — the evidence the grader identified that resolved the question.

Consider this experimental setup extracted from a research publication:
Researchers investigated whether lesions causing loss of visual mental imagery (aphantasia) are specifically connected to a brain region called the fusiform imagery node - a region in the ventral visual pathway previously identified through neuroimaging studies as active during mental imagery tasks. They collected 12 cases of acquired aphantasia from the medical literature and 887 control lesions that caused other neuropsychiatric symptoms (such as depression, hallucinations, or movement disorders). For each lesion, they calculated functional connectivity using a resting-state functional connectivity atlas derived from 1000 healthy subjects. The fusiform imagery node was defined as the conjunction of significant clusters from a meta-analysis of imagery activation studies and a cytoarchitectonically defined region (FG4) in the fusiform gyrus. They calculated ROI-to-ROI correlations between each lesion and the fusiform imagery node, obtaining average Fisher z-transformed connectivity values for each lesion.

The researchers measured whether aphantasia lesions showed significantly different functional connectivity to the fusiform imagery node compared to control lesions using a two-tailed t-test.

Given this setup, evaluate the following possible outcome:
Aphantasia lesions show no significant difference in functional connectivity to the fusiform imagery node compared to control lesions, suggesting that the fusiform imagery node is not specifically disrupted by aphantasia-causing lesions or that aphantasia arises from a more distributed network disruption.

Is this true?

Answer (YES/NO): NO